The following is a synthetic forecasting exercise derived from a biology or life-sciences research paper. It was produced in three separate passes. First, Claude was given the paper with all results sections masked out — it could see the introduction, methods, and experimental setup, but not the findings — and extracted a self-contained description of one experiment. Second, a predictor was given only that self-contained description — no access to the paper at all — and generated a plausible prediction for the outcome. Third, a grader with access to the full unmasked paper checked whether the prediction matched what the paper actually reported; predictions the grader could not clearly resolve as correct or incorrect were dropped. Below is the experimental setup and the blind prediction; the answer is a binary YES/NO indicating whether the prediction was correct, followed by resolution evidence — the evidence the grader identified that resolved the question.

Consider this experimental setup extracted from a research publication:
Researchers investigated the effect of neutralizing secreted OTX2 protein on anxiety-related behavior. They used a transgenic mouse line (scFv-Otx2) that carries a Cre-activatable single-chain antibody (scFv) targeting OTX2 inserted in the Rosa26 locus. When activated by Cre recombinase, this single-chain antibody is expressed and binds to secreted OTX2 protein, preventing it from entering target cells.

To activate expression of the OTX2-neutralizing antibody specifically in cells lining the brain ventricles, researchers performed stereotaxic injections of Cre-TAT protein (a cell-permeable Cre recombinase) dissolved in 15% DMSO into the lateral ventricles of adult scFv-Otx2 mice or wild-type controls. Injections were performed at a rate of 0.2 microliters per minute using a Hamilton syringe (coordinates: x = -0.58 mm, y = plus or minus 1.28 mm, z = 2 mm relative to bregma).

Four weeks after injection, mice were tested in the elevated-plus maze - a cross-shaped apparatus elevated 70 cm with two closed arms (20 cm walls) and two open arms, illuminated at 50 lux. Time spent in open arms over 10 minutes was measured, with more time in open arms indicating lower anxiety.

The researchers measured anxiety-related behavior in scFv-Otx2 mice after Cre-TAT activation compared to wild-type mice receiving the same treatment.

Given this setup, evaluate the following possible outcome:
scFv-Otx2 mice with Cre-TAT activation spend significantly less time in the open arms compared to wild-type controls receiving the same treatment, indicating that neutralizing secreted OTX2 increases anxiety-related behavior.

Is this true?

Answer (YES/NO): NO